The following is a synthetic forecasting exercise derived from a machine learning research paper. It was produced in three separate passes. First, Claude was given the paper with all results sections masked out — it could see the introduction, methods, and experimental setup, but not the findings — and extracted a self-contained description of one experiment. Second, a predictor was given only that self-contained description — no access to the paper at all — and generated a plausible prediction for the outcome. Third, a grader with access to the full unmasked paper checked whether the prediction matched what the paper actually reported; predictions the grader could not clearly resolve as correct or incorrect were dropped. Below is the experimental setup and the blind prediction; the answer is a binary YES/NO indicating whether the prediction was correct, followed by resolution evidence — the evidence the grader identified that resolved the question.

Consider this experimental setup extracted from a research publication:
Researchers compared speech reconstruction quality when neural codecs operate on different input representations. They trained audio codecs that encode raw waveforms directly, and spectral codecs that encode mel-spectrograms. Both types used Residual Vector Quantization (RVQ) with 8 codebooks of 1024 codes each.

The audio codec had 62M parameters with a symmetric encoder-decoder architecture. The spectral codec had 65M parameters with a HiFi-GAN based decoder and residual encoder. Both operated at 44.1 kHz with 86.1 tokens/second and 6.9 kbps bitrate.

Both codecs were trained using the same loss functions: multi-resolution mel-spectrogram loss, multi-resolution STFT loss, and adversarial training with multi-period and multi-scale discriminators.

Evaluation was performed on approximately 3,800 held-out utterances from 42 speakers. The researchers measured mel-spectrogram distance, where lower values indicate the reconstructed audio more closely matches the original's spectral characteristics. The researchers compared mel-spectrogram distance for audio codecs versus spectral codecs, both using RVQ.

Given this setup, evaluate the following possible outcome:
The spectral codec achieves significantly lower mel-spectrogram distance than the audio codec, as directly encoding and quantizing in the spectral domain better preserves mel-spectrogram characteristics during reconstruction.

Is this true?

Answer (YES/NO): YES